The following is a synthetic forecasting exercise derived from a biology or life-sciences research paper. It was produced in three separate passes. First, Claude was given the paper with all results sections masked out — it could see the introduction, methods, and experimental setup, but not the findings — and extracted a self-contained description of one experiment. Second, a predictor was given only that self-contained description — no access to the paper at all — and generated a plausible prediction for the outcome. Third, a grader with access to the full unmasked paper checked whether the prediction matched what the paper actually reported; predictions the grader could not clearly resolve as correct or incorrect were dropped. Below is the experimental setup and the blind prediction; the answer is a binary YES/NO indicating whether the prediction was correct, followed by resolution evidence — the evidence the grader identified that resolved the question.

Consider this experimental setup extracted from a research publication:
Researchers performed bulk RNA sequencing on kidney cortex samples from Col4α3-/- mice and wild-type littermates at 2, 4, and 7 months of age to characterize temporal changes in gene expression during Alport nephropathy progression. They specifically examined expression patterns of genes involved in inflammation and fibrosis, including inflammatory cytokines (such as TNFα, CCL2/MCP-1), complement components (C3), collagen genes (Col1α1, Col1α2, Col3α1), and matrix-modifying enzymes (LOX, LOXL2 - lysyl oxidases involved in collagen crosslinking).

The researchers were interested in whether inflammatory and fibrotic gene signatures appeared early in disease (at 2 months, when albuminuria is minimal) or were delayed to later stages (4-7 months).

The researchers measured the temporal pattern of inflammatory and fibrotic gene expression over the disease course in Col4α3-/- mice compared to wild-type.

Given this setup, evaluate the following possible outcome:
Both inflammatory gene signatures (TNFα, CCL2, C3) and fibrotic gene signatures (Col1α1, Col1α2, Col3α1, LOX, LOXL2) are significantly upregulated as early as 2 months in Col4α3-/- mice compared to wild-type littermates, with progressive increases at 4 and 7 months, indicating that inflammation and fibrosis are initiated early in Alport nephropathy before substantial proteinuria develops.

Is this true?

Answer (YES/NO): NO